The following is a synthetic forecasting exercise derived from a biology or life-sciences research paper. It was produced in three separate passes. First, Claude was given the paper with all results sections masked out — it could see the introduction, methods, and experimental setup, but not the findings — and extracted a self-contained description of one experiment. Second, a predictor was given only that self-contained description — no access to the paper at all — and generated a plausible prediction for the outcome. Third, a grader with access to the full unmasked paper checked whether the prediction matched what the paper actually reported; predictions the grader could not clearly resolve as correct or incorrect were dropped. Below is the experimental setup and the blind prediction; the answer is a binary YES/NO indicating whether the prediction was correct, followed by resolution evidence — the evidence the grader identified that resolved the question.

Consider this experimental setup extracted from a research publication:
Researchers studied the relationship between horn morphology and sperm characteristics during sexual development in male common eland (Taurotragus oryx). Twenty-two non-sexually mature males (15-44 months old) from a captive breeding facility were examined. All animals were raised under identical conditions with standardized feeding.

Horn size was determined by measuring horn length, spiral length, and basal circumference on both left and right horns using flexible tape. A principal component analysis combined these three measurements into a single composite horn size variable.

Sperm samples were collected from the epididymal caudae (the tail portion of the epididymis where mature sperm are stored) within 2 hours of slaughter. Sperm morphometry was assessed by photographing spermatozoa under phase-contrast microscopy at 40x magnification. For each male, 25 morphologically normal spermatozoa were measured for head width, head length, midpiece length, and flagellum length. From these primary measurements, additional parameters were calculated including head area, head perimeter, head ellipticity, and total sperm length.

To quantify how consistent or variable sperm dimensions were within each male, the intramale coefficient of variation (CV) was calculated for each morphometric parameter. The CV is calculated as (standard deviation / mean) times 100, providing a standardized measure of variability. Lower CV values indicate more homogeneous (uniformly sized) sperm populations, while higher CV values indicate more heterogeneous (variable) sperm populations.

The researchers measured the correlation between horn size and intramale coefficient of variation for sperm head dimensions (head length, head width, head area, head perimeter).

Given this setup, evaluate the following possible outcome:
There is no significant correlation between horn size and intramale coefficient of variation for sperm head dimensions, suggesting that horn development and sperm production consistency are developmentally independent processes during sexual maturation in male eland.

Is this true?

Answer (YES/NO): NO